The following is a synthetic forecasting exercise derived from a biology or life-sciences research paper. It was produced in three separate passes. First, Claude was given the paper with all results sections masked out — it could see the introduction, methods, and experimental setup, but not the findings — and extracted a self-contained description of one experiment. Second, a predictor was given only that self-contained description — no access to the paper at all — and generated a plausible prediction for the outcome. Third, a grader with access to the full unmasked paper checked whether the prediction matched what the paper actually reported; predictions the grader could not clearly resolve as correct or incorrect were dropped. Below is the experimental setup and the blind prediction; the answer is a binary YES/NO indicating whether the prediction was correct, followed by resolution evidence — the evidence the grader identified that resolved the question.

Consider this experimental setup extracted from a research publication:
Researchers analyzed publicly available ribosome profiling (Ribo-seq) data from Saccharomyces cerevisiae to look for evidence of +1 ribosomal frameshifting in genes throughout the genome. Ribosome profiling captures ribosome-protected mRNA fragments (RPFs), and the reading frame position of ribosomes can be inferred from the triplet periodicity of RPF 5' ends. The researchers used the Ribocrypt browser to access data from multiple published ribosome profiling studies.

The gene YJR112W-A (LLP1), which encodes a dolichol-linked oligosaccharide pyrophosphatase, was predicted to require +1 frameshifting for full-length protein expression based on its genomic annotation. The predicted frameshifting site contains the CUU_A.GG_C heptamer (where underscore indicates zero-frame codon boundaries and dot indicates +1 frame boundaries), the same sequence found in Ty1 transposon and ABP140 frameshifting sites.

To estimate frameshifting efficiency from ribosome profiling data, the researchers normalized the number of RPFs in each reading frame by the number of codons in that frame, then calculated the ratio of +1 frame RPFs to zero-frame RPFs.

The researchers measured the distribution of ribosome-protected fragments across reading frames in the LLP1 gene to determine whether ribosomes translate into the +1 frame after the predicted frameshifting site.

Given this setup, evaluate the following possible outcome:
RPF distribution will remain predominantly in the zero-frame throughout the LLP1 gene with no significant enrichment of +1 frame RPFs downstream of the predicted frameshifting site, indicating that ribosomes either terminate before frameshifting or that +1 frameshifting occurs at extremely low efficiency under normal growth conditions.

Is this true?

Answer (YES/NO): NO